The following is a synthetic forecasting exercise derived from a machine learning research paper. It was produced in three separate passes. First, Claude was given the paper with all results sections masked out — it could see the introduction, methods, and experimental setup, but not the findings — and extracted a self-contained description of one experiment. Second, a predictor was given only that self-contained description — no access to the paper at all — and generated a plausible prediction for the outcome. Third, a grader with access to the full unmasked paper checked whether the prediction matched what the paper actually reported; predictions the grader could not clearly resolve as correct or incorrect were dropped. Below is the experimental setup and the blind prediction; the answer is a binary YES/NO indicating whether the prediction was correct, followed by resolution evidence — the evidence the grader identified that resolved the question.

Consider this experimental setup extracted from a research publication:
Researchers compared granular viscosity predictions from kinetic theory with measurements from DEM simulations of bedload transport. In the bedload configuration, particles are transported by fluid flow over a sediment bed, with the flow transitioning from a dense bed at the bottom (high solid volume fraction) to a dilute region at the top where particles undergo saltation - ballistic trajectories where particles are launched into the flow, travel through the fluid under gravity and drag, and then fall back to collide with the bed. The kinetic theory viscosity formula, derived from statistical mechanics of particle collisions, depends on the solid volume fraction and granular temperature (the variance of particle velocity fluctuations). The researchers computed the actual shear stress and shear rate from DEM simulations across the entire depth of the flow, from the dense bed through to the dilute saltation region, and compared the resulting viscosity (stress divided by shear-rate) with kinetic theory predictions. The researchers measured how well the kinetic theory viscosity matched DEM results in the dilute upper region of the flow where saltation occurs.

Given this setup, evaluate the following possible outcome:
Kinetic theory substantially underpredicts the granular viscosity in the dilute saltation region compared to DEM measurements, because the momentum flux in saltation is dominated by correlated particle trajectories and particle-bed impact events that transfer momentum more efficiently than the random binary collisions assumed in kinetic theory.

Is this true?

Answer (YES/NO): NO